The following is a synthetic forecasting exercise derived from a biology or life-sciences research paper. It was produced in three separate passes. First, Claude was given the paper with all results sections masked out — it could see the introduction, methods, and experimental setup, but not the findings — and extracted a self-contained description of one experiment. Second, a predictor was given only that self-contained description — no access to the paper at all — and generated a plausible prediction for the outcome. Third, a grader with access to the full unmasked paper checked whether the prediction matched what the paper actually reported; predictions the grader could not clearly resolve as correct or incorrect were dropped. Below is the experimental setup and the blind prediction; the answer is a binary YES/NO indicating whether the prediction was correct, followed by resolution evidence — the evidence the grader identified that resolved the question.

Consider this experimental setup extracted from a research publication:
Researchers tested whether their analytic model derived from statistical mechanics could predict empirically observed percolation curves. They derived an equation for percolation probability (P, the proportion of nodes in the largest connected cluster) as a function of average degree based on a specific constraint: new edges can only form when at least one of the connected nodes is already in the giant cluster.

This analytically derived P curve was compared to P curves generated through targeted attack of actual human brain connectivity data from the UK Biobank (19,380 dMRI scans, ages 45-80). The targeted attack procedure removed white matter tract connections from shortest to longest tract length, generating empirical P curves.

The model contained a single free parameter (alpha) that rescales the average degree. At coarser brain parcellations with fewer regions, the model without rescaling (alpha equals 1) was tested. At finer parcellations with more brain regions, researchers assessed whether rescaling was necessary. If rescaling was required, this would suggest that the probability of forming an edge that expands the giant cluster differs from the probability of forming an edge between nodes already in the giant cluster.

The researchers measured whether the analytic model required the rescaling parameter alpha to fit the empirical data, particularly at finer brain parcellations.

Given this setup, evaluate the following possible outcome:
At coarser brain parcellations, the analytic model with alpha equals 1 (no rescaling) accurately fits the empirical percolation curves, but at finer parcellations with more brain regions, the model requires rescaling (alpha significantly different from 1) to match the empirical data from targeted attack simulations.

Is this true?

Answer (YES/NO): YES